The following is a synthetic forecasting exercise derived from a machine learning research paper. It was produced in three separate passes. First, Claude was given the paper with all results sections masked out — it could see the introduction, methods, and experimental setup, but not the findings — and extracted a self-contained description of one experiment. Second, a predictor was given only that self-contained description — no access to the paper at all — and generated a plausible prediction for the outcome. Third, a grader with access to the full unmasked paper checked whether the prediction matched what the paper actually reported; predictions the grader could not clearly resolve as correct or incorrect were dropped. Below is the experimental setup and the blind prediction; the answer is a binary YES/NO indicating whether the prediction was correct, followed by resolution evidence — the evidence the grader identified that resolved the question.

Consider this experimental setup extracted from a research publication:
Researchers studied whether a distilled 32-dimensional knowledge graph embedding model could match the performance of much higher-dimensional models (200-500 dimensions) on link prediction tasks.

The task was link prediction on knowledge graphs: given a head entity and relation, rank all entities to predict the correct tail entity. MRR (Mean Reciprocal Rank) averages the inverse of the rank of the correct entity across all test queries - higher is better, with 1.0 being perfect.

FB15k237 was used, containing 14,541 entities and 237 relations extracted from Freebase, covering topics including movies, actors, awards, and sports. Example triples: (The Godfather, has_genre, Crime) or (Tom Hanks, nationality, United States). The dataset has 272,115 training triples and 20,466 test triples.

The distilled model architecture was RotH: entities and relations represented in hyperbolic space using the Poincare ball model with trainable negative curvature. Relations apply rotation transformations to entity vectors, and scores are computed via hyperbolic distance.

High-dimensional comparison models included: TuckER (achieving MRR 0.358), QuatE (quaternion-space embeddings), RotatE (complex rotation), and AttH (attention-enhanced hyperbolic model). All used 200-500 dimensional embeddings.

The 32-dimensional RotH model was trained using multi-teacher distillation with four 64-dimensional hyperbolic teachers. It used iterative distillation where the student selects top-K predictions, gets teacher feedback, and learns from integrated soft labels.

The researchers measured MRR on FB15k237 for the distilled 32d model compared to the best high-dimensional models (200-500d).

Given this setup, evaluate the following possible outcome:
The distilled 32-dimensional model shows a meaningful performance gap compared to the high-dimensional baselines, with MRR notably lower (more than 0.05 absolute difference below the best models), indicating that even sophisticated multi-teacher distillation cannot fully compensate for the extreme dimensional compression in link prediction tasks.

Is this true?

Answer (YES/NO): NO